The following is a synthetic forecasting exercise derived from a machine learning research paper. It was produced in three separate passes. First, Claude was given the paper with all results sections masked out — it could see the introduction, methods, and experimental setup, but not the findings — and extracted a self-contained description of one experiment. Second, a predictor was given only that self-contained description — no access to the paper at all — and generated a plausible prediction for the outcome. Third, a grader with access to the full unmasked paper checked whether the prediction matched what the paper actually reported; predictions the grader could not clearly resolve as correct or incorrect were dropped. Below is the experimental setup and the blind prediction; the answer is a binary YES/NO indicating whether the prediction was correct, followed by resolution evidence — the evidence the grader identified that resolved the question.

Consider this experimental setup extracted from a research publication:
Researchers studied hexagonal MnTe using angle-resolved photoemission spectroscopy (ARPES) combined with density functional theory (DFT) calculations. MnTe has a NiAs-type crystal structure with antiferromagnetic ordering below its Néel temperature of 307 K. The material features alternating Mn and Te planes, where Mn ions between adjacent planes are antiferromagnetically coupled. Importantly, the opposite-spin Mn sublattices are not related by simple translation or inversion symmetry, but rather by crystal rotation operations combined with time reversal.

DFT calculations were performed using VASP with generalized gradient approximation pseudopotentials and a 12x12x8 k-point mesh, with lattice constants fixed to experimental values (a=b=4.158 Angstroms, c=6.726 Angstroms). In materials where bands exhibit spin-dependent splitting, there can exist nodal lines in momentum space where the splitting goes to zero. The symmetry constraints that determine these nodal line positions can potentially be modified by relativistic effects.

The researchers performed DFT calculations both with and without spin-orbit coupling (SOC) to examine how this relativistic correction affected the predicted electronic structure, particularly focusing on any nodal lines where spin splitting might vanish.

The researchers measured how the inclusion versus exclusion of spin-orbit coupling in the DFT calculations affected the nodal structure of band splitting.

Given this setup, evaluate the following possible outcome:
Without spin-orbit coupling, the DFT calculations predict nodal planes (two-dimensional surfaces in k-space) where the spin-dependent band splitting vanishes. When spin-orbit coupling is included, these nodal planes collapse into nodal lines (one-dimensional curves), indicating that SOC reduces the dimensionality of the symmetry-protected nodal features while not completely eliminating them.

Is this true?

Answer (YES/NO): YES